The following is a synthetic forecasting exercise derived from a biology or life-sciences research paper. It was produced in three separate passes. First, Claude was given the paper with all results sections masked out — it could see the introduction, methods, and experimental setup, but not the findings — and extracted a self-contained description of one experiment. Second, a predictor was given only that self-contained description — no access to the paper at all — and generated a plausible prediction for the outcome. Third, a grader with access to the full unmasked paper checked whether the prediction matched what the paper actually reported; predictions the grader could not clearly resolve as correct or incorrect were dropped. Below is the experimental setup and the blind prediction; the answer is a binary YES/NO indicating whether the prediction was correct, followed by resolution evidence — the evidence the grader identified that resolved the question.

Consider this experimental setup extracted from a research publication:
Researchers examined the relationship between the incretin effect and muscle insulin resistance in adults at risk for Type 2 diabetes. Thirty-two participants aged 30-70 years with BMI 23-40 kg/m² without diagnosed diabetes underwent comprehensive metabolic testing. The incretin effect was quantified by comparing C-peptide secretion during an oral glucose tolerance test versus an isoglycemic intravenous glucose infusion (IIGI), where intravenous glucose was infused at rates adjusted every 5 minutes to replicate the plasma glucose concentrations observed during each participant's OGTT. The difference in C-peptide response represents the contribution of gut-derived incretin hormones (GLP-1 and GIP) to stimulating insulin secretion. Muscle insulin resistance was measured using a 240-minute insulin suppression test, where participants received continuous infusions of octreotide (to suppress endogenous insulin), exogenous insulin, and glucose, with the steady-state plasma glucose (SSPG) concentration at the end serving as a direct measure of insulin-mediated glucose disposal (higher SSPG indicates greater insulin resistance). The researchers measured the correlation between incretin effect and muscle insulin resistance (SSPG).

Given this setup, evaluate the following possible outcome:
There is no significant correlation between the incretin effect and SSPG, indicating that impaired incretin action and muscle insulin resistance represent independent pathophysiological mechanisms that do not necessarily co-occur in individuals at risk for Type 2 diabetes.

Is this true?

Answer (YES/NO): YES